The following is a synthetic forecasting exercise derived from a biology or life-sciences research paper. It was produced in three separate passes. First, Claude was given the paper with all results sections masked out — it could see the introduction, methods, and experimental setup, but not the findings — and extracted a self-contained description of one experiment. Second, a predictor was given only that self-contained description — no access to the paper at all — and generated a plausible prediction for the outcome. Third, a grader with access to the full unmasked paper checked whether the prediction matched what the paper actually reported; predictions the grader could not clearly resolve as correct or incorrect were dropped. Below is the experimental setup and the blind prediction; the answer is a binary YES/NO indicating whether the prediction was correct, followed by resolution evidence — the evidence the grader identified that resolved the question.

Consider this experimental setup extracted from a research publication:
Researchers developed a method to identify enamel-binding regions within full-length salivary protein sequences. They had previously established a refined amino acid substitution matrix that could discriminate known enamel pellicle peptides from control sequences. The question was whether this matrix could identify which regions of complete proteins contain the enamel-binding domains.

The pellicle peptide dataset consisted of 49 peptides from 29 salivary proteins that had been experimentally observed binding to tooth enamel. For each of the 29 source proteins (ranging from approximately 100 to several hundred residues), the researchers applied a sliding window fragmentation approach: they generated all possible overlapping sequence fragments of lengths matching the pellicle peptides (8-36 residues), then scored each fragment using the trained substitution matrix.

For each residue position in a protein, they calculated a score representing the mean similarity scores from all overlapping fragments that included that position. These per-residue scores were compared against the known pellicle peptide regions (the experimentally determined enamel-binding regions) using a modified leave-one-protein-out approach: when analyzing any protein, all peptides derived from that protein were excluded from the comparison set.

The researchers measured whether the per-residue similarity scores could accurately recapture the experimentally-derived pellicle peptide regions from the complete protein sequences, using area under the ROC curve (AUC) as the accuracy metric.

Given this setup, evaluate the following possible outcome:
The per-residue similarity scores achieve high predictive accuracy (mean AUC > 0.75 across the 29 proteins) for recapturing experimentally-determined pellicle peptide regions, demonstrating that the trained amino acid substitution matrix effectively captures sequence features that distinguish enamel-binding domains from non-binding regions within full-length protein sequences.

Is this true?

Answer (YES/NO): NO